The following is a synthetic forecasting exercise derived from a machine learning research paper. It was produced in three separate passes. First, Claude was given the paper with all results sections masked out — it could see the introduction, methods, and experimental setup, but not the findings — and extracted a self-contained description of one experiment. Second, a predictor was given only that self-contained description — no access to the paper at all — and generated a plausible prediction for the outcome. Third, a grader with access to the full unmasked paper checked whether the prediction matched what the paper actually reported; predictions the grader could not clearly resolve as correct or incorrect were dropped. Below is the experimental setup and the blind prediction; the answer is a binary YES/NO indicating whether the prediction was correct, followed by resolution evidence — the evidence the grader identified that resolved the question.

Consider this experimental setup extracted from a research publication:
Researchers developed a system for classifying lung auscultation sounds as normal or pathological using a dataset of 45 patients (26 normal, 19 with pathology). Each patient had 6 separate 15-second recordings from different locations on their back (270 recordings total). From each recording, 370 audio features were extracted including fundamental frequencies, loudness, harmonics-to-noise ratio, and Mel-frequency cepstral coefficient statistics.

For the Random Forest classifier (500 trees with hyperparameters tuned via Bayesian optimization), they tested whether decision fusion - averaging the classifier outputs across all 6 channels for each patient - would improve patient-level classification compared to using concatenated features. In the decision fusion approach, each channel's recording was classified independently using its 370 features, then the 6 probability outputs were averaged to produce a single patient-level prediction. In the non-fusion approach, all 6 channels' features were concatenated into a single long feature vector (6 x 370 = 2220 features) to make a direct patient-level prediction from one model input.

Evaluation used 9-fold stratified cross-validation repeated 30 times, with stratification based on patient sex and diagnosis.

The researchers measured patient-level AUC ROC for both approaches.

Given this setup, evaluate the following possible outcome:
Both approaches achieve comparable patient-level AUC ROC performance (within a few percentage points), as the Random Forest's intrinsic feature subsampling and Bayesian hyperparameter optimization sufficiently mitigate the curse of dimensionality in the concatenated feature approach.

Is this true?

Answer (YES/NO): NO